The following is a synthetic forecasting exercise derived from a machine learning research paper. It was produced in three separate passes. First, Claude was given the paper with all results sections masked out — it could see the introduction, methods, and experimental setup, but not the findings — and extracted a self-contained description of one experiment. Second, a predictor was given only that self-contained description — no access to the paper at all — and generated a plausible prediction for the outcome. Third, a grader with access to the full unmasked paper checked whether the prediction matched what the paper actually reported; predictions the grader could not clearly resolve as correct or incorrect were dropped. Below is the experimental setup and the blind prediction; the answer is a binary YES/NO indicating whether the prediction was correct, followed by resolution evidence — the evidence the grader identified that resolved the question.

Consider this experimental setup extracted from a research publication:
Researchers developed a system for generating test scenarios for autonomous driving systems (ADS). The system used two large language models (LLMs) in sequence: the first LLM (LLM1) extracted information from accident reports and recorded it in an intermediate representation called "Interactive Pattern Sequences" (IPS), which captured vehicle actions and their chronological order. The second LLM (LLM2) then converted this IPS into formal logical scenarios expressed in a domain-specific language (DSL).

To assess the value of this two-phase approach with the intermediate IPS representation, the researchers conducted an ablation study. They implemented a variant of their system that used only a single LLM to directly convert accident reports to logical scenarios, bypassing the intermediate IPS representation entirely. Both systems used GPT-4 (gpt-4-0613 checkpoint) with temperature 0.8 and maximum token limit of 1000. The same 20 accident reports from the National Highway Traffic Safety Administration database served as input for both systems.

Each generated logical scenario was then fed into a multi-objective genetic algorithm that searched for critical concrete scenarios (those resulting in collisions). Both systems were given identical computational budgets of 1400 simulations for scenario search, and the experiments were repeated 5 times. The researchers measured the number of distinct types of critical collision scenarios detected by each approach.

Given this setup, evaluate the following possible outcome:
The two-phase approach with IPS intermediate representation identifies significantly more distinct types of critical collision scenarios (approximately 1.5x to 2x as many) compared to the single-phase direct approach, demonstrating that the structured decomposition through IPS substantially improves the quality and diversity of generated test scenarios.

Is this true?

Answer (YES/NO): NO